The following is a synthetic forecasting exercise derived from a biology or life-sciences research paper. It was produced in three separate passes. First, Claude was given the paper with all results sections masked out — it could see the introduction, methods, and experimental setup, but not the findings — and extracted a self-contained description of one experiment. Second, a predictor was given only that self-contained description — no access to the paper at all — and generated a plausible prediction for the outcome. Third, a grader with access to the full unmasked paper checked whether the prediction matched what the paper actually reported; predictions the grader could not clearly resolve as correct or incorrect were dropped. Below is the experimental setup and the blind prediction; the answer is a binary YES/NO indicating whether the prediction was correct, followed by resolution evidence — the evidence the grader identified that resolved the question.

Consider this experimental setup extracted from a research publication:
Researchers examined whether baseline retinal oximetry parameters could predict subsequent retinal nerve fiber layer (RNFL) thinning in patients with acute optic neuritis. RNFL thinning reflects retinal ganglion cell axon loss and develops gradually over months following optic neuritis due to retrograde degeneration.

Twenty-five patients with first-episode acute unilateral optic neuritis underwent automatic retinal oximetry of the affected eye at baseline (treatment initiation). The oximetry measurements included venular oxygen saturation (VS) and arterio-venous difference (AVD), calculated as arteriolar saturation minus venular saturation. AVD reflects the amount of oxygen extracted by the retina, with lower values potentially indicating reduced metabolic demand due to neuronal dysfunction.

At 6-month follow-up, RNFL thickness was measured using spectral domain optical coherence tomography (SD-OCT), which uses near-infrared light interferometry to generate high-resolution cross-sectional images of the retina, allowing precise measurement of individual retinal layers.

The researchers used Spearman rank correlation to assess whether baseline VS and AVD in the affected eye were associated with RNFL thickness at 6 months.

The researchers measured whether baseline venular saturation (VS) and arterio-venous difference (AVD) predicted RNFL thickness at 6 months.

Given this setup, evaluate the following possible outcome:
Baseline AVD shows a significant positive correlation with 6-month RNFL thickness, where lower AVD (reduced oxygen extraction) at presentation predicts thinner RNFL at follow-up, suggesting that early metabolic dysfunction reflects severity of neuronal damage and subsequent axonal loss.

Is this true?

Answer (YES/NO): NO